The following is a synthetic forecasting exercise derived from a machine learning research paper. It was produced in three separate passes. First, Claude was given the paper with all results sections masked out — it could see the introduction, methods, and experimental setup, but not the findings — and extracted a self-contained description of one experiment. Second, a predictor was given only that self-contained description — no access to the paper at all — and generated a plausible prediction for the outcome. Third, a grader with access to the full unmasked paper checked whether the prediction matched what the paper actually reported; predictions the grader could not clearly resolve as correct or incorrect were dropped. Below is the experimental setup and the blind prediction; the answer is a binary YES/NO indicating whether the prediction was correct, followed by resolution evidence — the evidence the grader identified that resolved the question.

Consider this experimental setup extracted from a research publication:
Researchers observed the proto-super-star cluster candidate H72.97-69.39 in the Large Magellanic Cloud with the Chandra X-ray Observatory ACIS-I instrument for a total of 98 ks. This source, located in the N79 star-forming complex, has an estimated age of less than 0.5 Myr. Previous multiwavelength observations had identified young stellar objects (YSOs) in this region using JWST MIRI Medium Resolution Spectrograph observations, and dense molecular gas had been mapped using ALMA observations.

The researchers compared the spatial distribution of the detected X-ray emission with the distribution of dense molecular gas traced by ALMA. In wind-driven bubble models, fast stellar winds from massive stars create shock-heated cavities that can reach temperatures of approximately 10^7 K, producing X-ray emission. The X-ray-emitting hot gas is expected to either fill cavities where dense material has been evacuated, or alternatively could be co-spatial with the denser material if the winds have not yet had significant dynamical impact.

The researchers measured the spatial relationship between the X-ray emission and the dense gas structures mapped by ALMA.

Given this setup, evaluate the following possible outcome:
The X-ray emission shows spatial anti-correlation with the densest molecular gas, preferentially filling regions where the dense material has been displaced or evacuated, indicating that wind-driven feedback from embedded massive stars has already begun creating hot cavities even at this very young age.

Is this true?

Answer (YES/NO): YES